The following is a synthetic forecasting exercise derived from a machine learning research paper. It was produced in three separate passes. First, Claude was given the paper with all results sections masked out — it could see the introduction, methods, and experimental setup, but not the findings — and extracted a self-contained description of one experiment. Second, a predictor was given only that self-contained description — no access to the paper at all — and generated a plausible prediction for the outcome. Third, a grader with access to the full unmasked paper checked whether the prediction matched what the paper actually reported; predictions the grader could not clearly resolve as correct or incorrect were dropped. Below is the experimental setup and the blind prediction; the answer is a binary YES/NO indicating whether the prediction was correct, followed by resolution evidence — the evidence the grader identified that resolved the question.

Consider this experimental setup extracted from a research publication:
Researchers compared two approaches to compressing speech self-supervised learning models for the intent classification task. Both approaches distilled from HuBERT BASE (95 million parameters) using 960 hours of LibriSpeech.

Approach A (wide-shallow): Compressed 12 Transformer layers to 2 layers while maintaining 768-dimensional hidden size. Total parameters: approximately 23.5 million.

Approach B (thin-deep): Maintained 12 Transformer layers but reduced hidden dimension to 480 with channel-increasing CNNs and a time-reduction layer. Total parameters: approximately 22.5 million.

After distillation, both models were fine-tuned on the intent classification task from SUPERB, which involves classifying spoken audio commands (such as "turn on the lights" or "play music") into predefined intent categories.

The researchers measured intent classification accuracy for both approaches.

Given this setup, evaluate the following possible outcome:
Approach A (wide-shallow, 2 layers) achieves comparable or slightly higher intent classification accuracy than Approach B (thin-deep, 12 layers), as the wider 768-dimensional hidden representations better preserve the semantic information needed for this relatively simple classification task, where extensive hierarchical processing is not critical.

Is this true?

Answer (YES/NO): YES